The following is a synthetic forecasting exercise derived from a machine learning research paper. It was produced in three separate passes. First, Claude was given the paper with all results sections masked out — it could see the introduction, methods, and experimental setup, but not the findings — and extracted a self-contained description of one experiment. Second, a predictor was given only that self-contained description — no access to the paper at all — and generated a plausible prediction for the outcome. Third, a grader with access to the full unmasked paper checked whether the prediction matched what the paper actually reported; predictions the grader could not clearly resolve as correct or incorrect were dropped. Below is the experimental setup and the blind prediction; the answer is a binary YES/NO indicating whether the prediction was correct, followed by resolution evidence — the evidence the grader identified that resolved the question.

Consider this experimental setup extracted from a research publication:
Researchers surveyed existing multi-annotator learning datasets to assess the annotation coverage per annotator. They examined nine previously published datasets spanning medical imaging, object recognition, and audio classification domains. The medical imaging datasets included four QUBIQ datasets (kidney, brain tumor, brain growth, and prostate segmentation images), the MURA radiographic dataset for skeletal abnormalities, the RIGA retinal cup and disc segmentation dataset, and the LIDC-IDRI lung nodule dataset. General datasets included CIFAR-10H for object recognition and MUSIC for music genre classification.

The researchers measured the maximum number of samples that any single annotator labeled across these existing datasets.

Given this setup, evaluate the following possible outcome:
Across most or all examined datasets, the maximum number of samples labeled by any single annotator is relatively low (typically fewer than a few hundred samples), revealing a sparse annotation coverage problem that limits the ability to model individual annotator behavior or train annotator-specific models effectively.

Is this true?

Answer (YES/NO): NO